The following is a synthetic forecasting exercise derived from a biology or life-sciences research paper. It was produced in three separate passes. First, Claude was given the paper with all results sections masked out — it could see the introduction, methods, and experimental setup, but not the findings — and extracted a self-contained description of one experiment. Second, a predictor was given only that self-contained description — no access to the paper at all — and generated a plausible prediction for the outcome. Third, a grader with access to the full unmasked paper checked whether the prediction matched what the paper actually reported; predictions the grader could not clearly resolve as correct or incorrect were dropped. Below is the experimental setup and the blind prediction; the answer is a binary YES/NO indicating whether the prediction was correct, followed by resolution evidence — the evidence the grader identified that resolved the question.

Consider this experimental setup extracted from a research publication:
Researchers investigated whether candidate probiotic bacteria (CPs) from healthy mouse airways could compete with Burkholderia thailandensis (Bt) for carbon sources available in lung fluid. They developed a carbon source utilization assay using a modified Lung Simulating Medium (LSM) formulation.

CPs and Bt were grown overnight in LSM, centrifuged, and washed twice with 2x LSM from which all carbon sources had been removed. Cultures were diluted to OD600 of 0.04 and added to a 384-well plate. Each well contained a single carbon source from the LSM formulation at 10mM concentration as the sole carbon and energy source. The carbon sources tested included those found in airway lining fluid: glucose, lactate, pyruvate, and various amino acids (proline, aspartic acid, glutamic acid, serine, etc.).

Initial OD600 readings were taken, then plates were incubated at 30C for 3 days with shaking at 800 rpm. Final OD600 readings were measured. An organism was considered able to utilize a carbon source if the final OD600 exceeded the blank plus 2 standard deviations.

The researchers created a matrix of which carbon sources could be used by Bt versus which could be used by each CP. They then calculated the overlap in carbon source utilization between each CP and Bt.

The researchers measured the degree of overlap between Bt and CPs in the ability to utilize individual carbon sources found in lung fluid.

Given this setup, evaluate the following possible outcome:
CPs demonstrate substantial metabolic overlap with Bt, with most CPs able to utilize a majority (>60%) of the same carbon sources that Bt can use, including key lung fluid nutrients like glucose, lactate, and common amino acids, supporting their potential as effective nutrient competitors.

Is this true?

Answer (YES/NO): NO